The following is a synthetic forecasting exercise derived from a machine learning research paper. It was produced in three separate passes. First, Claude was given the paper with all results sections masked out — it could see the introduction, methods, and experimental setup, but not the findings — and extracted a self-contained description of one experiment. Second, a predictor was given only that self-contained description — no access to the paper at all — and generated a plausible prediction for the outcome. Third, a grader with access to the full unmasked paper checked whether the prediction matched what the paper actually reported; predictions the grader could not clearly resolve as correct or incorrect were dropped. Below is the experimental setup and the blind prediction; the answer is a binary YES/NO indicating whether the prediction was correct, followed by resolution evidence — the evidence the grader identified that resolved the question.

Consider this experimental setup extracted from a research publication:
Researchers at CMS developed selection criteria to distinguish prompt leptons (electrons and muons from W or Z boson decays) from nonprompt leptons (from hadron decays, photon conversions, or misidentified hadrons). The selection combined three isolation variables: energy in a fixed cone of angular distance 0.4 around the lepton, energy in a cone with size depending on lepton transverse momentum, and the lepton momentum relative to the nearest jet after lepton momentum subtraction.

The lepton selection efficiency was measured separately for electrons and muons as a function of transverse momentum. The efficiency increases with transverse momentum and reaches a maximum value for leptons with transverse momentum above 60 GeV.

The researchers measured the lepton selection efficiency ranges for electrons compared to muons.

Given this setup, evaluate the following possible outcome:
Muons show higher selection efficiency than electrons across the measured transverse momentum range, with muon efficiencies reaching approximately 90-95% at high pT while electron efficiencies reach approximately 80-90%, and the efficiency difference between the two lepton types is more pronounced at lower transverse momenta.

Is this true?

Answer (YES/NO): NO